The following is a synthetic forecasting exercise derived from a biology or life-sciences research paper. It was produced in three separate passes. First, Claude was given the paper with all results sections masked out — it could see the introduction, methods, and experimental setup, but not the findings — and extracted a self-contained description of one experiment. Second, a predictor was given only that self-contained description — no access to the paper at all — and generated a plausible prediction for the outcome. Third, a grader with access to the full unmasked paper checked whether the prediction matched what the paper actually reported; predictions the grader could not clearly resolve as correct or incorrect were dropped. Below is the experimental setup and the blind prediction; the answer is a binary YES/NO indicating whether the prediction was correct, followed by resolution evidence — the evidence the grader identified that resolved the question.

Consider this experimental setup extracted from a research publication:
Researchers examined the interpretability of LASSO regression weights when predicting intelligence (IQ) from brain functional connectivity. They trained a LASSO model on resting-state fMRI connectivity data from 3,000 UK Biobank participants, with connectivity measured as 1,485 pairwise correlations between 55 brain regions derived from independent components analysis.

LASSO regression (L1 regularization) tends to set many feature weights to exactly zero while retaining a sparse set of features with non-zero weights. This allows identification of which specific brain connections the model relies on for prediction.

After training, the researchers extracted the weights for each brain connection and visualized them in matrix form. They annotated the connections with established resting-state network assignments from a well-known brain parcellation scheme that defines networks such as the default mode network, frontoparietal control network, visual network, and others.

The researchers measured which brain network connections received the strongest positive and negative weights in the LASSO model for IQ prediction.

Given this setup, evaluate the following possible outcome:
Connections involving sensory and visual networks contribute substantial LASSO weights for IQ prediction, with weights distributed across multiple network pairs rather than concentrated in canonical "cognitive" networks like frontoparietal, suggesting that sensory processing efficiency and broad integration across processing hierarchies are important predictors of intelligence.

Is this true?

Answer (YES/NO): NO